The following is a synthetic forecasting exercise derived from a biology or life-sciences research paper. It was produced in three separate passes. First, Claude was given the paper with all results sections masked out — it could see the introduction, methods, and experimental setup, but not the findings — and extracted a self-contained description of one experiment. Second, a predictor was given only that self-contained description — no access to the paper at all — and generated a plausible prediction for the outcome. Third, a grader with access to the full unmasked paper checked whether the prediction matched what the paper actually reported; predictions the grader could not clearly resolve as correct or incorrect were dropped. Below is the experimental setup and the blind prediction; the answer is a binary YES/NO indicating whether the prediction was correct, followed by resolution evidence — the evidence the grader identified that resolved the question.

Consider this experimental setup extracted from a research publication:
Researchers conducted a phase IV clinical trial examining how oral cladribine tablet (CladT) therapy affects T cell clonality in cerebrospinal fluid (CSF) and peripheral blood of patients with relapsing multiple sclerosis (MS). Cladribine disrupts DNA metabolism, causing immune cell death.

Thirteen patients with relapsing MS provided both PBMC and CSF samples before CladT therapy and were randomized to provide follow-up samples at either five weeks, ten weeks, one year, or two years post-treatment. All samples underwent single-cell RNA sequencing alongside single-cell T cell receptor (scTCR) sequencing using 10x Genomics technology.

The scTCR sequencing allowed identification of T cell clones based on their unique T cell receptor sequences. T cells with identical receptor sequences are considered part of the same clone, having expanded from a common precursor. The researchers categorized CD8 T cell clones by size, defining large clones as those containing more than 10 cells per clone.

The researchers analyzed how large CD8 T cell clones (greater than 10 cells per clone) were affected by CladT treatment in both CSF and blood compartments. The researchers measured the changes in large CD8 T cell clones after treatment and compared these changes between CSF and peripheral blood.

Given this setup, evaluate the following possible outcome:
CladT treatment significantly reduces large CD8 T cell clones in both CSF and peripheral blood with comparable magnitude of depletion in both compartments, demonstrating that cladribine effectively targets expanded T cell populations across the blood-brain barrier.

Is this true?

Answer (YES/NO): NO